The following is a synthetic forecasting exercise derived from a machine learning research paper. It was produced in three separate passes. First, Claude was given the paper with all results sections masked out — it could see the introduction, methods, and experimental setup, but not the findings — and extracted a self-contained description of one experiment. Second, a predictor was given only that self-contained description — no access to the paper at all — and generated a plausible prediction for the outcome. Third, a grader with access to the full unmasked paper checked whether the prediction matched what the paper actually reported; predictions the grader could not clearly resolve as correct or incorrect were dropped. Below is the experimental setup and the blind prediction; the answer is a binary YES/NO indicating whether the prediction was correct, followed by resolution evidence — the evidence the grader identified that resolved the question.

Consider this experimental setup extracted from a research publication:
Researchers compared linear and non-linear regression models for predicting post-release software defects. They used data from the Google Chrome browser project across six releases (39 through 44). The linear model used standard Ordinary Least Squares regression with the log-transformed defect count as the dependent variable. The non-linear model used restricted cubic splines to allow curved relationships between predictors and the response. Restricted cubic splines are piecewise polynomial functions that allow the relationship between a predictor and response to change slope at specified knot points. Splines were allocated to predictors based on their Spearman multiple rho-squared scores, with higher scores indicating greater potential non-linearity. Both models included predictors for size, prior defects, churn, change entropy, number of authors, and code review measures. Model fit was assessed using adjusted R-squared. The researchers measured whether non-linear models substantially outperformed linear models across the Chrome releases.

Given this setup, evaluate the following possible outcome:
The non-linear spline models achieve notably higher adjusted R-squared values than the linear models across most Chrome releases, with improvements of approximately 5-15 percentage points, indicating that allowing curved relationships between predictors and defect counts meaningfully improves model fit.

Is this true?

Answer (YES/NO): NO